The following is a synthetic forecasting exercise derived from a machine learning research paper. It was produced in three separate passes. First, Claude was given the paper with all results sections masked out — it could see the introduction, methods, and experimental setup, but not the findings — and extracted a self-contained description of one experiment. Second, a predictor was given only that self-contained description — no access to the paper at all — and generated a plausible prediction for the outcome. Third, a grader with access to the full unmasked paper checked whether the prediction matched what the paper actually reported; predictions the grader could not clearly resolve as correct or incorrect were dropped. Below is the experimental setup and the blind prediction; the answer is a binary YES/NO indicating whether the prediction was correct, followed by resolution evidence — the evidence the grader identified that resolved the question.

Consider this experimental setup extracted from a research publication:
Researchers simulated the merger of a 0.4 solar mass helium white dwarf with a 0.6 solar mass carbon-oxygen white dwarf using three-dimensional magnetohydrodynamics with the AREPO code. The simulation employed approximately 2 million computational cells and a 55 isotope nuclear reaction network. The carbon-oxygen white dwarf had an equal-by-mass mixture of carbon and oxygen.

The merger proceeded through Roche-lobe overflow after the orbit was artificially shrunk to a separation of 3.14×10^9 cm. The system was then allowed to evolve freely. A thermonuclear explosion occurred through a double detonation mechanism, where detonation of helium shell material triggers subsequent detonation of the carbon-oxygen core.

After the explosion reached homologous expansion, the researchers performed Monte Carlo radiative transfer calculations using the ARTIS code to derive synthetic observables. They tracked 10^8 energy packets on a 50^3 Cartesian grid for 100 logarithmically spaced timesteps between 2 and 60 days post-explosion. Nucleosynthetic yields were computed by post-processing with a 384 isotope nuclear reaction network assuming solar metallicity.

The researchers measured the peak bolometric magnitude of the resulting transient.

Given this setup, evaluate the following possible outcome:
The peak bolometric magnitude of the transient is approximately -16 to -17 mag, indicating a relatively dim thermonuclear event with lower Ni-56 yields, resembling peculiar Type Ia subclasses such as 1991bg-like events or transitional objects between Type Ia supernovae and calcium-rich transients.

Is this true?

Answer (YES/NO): NO